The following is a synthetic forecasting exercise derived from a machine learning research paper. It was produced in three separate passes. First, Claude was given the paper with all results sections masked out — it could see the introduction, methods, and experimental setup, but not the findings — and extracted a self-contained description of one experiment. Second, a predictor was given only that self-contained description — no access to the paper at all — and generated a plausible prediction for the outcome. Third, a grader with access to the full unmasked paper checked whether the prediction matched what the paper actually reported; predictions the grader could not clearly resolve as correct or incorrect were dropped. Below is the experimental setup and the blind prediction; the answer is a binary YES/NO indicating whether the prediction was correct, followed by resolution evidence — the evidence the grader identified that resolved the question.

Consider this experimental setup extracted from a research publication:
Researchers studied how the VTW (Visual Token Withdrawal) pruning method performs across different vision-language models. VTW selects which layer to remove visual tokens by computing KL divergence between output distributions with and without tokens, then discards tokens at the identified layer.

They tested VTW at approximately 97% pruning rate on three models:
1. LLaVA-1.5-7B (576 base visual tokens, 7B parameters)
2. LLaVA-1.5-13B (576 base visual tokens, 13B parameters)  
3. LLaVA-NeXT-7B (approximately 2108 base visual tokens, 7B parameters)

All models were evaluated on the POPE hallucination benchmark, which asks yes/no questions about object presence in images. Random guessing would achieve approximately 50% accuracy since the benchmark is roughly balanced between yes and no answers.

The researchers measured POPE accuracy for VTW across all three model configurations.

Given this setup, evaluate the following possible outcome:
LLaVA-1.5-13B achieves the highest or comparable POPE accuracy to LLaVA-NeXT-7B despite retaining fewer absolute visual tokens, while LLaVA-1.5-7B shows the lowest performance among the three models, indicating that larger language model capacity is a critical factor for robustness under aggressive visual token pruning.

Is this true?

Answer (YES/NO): NO